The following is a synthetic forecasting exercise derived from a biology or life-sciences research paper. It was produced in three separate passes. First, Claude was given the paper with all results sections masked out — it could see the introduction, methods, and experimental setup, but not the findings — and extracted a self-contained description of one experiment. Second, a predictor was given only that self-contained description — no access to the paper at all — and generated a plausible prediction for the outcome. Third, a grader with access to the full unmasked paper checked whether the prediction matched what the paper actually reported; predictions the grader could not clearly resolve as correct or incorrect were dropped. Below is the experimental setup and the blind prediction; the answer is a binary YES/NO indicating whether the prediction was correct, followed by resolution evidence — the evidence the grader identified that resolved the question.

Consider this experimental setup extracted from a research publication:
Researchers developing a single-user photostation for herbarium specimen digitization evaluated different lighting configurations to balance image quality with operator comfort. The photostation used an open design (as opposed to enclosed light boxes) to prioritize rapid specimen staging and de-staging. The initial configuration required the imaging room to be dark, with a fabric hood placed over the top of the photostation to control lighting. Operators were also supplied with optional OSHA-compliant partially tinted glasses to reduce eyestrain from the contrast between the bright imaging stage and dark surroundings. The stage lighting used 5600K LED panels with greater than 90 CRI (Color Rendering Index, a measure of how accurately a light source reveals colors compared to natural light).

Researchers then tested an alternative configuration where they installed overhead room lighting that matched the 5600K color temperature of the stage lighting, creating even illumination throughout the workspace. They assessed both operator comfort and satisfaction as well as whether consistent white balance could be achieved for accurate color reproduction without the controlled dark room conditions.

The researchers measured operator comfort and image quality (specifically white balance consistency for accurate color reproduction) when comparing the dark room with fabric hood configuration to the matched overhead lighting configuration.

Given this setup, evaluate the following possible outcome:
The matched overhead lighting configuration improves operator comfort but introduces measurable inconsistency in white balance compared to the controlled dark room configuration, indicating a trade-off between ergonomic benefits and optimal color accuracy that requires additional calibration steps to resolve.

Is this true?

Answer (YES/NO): NO